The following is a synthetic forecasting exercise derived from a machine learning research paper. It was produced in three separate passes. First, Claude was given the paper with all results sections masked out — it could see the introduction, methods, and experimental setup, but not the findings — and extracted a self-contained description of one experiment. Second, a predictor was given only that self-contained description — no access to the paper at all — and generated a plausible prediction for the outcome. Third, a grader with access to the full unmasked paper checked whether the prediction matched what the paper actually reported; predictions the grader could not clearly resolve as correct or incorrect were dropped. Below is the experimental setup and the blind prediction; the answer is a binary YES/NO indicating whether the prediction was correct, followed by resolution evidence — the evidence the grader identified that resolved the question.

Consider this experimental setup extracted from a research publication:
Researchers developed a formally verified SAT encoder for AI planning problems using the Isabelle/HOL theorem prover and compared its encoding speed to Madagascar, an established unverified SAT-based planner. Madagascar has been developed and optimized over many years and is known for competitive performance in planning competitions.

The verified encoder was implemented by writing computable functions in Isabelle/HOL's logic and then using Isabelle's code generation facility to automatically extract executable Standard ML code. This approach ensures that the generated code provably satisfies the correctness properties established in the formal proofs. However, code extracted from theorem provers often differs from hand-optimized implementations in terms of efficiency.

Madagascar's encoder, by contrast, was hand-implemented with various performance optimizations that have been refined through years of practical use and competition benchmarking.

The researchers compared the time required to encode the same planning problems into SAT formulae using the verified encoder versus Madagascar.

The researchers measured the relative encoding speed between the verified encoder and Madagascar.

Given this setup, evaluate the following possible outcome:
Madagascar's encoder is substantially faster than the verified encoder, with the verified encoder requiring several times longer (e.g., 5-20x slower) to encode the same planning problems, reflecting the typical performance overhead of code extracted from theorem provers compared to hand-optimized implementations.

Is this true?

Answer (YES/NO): YES